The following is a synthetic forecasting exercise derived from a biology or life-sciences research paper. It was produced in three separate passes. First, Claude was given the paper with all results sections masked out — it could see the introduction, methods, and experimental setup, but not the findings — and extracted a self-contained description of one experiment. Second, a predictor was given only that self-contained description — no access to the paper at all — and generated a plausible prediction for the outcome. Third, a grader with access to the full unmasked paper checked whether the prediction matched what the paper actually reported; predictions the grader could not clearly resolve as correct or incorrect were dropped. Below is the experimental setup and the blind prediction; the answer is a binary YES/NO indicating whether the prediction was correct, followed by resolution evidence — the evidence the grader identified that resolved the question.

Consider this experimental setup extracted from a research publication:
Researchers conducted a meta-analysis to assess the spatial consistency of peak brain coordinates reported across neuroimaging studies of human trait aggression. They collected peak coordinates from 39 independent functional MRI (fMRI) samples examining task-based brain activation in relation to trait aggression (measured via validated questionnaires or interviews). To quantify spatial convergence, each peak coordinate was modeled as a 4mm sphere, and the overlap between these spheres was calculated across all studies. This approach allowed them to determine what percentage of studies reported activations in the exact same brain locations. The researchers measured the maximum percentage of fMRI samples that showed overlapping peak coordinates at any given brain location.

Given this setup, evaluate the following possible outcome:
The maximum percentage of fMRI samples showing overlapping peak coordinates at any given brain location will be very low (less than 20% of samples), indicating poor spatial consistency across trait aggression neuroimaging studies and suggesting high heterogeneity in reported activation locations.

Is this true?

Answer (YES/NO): YES